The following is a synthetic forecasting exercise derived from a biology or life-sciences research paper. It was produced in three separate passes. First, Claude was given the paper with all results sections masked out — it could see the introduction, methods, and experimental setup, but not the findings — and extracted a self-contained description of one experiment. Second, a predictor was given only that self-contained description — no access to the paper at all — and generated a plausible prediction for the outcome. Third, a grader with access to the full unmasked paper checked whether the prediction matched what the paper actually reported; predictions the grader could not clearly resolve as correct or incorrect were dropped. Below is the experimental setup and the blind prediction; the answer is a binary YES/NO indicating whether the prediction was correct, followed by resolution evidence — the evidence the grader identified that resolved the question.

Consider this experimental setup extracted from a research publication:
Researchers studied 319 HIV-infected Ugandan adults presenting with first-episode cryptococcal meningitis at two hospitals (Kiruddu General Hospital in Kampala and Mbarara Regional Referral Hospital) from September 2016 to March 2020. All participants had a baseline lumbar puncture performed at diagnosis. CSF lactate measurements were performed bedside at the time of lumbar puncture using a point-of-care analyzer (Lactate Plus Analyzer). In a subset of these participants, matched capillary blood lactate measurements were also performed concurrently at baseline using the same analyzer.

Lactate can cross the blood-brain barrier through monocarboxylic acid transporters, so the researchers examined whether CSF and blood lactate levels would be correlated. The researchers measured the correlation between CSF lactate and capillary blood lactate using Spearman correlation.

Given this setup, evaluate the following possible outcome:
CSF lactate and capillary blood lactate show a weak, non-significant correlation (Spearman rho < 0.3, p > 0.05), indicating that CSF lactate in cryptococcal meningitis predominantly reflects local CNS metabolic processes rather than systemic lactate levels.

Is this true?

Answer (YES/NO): YES